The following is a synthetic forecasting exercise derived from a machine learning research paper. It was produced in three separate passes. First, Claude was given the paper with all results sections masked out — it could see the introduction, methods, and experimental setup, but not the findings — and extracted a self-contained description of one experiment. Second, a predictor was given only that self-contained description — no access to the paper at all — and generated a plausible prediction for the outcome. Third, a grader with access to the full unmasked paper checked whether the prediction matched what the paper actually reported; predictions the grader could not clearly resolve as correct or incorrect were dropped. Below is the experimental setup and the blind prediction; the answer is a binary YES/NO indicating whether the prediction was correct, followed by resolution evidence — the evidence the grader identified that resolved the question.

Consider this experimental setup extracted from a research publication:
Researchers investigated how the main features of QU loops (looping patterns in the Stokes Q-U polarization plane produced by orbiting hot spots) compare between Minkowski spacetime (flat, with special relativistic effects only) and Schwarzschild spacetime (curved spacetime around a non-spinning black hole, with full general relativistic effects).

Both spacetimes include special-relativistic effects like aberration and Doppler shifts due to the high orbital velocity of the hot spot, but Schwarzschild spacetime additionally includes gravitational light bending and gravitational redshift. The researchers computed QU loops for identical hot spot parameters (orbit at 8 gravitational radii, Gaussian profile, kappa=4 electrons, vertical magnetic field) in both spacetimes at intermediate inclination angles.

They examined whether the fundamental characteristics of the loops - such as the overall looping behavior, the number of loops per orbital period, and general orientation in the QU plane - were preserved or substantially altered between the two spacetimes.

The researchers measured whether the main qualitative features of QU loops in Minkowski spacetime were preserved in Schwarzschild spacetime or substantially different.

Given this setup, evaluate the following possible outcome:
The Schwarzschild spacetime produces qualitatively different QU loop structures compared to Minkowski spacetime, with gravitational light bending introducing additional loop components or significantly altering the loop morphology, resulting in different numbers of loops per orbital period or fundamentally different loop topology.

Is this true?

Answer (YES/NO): NO